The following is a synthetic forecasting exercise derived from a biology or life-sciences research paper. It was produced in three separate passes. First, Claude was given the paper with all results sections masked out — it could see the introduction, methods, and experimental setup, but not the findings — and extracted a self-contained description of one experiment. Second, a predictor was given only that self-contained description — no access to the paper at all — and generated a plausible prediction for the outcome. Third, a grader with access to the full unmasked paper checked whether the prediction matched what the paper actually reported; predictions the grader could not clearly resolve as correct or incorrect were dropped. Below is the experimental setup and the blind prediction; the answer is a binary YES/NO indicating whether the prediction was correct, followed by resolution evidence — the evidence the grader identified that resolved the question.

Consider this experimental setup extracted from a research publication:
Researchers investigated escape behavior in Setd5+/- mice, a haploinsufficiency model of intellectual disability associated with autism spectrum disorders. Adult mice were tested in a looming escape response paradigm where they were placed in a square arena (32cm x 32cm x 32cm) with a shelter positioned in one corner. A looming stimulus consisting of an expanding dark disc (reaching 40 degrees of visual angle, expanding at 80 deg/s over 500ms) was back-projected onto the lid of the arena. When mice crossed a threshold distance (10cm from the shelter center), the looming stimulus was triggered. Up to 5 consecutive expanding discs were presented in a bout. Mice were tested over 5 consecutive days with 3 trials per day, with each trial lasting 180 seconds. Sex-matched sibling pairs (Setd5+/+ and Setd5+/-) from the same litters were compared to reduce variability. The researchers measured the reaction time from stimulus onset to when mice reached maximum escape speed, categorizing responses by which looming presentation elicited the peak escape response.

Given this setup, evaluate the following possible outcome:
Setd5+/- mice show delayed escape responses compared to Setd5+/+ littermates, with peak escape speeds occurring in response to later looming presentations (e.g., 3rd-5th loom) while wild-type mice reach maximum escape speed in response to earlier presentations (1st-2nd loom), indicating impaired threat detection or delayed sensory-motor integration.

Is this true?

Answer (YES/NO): YES